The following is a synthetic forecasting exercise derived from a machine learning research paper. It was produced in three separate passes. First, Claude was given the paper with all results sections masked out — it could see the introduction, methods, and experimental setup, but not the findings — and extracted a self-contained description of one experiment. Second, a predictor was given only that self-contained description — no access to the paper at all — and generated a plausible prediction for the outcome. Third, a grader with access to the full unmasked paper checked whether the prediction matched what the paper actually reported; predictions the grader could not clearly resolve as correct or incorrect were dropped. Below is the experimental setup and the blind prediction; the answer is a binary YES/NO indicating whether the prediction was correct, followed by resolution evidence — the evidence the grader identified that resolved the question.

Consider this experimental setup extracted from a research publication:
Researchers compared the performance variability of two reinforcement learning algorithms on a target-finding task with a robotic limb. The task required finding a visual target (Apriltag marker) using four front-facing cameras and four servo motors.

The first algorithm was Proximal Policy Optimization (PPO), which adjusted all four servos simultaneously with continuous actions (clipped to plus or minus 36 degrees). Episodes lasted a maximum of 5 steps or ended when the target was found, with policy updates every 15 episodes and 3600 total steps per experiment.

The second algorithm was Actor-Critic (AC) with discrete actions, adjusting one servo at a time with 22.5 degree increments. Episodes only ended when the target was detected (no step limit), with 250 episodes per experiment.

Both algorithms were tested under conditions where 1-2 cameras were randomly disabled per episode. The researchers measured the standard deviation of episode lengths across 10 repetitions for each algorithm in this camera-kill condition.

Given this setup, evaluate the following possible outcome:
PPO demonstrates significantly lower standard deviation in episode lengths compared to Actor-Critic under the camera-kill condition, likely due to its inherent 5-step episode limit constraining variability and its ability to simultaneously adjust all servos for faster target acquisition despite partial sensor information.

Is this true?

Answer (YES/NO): YES